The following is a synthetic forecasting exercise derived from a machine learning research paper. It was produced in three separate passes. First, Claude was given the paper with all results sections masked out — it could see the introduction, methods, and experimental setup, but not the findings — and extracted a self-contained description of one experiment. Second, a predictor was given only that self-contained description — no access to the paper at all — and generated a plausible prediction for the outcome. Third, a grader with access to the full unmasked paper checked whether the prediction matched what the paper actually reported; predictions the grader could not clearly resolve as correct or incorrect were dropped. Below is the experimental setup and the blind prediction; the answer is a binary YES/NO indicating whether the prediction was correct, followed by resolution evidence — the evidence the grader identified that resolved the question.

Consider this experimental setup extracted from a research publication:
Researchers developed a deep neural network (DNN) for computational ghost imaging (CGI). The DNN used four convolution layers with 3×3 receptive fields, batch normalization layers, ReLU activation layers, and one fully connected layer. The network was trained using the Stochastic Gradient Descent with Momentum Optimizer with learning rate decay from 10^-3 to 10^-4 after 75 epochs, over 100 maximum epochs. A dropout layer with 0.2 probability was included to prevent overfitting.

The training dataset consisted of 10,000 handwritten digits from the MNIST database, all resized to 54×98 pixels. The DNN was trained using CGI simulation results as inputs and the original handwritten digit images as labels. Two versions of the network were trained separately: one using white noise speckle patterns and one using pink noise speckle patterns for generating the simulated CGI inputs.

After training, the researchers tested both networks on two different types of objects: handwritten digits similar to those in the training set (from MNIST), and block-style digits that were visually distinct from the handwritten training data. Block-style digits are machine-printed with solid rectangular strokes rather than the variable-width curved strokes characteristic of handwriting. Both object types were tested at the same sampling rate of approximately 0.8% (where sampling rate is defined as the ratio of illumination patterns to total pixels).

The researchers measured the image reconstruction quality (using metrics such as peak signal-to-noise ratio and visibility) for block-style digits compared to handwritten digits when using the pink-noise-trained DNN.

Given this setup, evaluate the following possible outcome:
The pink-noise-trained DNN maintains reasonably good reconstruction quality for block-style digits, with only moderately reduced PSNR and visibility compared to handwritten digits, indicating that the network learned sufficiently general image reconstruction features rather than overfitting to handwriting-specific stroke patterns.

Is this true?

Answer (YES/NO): YES